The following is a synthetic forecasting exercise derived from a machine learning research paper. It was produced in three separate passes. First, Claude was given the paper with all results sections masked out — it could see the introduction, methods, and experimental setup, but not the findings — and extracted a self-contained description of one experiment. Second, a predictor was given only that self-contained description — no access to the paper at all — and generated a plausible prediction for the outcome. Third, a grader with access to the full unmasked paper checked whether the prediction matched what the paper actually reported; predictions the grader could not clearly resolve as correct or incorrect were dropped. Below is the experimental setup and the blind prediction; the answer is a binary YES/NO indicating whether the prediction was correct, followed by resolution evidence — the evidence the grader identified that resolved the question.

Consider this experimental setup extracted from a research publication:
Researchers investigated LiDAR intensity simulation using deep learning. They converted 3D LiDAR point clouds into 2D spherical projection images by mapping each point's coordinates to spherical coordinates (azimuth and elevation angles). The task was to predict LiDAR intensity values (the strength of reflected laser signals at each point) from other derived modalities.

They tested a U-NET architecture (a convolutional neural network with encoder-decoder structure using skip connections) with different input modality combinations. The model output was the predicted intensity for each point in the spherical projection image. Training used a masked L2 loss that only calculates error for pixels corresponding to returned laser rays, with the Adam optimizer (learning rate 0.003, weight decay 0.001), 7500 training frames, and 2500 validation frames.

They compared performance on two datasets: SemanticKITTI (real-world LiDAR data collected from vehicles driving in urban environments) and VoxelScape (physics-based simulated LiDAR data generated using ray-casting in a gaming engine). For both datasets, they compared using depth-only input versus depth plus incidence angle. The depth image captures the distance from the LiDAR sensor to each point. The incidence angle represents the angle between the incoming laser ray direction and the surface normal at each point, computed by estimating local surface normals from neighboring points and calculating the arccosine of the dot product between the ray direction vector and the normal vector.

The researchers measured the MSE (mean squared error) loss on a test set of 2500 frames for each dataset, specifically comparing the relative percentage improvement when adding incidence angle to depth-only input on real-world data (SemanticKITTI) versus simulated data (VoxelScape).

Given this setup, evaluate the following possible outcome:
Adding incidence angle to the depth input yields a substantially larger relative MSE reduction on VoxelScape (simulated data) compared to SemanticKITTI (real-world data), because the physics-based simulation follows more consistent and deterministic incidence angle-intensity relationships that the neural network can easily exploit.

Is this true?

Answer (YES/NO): YES